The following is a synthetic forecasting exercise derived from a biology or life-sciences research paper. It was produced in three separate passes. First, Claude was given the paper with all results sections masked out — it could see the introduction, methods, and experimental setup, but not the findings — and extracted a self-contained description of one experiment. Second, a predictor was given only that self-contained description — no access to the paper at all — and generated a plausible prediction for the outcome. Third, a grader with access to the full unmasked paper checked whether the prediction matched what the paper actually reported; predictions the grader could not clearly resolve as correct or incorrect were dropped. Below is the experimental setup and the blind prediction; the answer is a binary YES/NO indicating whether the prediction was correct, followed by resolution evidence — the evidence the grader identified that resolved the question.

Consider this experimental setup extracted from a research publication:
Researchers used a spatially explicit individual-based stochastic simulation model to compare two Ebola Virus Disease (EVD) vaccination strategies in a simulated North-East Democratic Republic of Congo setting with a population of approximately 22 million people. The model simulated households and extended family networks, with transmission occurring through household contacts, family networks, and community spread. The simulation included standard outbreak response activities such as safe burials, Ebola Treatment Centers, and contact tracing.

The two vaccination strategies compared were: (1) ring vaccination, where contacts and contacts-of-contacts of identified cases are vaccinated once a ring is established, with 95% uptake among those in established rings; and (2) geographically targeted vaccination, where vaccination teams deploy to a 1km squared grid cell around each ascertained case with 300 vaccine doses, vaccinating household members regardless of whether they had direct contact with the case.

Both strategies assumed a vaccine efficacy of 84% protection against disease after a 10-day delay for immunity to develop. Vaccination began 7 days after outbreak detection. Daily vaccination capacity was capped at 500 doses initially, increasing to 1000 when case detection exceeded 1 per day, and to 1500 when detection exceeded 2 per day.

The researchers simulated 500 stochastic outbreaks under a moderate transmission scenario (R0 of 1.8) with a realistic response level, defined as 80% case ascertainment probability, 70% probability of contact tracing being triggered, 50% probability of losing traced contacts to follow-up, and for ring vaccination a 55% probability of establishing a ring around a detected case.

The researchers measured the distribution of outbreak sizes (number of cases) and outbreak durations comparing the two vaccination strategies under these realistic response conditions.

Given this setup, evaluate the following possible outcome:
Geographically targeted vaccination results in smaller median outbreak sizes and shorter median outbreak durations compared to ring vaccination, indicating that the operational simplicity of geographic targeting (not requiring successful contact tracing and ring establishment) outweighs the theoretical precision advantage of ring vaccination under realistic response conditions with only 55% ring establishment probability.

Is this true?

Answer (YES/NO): NO